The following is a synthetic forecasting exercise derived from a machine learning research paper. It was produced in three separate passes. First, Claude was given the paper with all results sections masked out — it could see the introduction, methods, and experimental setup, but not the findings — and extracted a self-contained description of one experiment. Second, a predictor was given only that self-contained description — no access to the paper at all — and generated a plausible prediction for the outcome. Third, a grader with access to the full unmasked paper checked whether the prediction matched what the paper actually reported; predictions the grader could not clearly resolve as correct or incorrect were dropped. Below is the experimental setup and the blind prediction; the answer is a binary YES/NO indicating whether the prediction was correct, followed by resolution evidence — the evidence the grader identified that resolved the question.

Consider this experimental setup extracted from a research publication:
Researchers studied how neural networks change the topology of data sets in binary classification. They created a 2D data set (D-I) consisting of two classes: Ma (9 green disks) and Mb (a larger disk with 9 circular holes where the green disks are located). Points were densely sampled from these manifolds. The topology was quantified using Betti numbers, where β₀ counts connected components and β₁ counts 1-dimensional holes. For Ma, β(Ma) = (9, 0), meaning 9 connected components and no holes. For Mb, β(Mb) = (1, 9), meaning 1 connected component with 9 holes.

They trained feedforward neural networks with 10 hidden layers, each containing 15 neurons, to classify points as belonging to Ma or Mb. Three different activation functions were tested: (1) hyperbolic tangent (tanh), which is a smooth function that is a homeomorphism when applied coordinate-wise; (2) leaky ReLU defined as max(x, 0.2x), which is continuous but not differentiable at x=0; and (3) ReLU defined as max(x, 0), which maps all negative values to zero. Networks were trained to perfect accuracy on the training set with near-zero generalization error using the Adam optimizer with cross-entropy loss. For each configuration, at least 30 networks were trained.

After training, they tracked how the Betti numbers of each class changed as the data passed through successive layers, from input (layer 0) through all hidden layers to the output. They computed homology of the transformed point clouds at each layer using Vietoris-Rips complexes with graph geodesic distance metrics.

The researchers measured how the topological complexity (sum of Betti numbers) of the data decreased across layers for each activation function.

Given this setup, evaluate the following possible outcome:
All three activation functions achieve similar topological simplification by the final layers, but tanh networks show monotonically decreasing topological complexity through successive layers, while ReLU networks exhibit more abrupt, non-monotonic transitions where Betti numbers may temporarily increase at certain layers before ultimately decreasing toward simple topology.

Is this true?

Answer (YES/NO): NO